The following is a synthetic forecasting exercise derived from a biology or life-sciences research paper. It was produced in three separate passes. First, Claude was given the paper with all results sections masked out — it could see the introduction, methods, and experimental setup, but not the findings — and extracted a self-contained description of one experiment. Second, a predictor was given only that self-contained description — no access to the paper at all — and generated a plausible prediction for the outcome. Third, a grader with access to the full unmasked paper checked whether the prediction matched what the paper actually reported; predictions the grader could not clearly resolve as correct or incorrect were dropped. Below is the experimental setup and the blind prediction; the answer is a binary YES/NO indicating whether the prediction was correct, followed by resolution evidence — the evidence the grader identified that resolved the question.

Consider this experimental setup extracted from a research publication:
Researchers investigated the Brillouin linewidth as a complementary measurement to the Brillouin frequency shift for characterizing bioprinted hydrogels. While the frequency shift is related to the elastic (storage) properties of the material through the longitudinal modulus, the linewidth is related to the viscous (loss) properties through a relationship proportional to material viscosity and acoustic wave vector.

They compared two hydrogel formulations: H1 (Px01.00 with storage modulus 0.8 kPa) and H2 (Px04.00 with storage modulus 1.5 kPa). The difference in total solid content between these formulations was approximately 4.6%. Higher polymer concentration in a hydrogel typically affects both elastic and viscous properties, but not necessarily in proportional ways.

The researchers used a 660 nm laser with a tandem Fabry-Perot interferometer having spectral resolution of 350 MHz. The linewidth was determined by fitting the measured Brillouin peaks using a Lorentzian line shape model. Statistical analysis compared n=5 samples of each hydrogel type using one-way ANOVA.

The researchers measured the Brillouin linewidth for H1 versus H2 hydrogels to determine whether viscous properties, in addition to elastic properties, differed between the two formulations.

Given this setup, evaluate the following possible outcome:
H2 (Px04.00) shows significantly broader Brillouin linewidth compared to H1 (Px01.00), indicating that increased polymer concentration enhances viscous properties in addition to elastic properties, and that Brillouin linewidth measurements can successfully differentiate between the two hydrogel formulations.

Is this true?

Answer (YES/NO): NO